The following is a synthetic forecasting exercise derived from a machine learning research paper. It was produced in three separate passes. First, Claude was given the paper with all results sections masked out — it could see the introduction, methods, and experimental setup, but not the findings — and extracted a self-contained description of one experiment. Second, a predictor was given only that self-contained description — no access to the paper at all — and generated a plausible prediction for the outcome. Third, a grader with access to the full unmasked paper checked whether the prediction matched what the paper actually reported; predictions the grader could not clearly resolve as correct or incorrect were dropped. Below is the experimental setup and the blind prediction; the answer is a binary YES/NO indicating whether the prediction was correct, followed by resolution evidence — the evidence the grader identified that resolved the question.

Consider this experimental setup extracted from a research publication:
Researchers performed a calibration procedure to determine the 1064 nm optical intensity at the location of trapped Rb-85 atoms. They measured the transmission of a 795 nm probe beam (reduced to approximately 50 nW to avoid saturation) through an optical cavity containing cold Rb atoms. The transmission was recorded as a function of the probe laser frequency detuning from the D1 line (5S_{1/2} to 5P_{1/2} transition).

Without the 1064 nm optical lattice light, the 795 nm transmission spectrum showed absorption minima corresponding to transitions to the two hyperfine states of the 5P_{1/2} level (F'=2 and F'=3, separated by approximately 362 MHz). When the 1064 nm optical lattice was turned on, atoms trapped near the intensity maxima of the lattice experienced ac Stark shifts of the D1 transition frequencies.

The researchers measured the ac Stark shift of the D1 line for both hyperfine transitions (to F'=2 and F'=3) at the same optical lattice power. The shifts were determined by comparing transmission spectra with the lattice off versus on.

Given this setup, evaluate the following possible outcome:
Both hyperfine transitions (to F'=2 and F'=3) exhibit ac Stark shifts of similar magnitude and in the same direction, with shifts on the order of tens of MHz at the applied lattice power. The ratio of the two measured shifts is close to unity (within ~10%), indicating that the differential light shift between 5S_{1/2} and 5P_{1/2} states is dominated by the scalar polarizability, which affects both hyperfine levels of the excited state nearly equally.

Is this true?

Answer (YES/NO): YES